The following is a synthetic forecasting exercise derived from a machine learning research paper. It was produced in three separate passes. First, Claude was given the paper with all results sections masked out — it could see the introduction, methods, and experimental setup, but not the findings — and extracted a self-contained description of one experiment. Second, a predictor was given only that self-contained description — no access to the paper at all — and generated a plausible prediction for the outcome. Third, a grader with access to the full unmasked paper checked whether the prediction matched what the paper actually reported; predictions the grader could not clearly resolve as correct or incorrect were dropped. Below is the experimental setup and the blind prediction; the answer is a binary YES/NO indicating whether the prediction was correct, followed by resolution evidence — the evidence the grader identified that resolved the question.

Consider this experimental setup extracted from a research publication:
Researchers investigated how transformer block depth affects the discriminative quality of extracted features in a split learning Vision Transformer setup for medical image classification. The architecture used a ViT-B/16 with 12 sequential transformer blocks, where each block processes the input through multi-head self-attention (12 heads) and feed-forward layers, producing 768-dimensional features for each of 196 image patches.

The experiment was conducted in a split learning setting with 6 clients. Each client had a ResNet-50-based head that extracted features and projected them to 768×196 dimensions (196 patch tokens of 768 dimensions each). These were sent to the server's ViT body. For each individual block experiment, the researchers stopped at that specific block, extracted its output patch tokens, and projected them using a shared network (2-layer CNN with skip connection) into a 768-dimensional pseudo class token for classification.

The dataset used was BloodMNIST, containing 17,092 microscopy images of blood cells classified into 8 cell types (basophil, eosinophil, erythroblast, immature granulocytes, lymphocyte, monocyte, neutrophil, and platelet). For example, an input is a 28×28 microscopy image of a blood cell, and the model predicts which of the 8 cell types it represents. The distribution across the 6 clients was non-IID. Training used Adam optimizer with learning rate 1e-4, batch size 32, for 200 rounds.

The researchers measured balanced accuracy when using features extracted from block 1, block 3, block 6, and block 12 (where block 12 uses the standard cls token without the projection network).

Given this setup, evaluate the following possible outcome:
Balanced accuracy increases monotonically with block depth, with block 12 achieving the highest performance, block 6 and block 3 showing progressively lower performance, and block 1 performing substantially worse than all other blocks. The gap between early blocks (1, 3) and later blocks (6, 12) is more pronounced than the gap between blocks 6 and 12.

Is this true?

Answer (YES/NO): NO